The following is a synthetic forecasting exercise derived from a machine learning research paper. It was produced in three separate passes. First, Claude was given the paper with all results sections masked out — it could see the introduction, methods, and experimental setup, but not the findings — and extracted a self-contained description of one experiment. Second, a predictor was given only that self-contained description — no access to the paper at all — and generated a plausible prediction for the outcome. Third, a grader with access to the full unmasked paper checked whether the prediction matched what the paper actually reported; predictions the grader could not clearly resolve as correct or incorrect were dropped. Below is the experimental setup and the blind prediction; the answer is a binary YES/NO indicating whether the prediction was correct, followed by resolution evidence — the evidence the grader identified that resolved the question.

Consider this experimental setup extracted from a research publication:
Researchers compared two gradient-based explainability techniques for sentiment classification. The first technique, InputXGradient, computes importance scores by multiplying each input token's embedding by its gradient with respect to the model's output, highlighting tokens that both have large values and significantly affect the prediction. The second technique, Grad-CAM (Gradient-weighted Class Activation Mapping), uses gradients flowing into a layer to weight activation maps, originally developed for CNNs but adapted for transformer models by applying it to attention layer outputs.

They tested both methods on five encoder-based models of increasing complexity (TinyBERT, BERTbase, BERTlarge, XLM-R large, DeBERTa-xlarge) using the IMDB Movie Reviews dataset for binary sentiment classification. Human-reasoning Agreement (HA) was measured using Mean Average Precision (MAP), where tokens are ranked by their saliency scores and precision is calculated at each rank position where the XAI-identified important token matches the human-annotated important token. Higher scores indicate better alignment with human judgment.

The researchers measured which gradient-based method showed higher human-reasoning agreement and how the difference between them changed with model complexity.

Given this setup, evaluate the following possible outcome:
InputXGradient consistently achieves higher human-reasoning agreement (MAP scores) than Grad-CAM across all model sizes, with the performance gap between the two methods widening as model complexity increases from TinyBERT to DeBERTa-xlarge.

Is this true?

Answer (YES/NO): NO